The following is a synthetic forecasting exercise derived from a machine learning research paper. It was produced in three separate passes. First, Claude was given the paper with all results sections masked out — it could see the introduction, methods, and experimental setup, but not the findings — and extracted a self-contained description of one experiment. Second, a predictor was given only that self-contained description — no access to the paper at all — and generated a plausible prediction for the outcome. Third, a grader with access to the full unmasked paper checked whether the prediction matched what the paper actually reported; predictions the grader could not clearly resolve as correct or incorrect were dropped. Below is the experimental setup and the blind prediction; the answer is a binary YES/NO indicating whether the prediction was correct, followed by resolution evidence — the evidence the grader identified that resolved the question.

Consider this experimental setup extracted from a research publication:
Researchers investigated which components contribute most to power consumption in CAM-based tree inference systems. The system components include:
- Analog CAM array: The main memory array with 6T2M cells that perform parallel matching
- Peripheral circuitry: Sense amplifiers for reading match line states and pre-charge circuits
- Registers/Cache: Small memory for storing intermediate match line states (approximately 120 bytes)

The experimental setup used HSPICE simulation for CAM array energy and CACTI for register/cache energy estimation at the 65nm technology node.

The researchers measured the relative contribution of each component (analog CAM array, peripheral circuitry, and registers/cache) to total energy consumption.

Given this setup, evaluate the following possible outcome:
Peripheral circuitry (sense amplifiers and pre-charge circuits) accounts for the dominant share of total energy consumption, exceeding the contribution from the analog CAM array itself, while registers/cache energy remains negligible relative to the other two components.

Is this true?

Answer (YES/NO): NO